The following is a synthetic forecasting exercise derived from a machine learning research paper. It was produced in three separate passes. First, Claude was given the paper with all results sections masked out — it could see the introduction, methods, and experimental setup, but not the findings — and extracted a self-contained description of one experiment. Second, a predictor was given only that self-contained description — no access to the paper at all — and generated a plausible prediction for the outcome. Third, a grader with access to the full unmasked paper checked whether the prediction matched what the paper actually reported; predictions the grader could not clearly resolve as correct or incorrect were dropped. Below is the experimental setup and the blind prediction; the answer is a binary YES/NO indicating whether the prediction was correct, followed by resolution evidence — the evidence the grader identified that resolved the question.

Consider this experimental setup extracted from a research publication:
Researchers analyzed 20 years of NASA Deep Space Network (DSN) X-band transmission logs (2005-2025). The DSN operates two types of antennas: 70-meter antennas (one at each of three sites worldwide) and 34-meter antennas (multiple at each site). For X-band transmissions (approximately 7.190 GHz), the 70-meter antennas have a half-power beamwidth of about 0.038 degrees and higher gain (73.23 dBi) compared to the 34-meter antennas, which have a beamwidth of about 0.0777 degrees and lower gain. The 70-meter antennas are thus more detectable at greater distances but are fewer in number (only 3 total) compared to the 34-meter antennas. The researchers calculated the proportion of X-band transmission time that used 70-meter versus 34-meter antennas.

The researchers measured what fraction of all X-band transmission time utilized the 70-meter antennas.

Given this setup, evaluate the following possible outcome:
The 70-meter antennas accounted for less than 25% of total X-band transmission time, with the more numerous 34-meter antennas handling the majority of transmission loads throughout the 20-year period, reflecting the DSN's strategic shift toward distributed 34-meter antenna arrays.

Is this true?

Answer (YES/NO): YES